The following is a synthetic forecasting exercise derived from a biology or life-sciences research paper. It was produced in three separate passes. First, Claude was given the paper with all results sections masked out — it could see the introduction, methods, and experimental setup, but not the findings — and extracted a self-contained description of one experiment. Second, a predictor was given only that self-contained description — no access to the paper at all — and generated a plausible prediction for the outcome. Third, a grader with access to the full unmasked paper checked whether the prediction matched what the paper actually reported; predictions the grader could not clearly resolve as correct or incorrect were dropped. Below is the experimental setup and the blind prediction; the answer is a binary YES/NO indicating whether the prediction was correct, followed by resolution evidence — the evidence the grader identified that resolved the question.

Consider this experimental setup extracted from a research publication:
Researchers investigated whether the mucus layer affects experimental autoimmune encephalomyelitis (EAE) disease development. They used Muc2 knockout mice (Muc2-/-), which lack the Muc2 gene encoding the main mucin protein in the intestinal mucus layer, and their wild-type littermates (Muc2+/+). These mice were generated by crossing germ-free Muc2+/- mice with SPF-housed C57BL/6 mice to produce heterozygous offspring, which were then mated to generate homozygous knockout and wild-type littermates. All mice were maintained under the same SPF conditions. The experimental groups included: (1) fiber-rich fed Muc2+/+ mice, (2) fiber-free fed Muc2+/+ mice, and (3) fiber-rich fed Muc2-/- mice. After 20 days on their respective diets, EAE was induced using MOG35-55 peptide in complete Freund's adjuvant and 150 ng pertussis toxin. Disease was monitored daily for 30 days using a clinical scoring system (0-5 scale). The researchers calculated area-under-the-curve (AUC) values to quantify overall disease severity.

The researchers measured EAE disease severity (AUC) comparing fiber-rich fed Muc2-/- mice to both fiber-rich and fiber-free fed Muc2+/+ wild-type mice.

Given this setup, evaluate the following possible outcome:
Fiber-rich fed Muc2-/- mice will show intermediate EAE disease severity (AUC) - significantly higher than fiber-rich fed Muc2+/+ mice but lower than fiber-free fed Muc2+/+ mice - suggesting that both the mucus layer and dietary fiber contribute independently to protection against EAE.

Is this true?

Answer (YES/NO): NO